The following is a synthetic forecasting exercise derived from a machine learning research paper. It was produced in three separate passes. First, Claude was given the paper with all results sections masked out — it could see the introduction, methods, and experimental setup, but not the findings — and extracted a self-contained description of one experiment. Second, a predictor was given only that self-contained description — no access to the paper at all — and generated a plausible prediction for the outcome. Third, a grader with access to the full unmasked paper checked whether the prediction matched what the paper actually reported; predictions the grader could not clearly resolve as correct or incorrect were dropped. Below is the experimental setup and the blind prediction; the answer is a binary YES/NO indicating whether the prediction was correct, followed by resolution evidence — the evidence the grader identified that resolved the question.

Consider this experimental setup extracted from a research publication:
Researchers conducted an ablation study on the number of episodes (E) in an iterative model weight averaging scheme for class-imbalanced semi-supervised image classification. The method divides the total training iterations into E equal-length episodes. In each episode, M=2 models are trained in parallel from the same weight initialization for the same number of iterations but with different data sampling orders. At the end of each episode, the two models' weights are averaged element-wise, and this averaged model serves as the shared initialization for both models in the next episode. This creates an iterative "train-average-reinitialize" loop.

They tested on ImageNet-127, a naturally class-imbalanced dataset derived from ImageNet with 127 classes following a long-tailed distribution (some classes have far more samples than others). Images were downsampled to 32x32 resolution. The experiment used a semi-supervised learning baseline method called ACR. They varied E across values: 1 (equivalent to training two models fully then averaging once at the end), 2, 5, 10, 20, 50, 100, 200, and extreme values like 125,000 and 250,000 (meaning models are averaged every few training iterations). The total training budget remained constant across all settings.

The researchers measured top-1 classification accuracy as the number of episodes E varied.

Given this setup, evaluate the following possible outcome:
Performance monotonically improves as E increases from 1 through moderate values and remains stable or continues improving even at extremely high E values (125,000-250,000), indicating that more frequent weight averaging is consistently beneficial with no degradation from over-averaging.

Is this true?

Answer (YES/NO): NO